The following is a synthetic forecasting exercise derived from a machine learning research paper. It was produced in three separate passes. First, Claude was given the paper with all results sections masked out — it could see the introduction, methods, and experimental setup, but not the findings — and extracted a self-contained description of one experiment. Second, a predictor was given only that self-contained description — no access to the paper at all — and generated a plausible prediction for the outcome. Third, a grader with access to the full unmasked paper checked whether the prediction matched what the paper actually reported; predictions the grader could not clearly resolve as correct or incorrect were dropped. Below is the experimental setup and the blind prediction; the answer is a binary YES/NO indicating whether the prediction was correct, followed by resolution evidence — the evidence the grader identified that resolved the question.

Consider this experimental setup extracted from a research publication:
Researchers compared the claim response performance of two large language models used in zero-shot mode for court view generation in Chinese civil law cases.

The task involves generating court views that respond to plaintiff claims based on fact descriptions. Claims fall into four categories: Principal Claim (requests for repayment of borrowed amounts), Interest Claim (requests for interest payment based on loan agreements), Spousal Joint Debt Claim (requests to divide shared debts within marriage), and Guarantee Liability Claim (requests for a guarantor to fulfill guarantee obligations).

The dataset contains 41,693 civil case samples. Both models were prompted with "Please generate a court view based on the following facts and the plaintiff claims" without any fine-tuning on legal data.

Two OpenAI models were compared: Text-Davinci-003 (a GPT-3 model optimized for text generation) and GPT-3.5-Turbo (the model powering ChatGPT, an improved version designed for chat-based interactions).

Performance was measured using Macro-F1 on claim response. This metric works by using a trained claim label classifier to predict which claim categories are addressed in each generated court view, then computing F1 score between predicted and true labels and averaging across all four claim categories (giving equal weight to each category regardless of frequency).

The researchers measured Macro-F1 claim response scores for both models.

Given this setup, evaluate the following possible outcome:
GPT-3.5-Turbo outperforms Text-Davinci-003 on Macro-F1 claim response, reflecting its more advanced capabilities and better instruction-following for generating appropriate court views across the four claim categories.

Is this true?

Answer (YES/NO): YES